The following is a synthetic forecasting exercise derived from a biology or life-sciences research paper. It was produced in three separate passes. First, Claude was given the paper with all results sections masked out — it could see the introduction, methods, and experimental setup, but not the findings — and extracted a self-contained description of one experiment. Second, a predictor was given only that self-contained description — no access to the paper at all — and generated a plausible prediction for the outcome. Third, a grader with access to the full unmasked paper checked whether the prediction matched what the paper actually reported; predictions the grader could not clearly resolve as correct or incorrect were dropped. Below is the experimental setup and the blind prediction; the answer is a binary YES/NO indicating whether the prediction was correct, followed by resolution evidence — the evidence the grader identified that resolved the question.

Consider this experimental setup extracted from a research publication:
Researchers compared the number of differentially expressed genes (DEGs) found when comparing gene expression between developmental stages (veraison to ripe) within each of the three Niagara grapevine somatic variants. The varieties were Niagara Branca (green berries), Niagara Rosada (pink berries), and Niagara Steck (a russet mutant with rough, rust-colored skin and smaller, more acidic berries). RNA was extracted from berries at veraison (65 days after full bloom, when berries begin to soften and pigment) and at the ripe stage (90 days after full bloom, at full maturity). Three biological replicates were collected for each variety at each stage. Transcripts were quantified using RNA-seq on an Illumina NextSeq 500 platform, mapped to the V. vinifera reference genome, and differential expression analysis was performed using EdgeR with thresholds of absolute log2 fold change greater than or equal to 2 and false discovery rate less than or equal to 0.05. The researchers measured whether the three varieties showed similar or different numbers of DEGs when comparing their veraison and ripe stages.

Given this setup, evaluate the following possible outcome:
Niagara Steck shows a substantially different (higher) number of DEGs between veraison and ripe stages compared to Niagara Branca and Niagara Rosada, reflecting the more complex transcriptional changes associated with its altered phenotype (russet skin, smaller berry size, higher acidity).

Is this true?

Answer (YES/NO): YES